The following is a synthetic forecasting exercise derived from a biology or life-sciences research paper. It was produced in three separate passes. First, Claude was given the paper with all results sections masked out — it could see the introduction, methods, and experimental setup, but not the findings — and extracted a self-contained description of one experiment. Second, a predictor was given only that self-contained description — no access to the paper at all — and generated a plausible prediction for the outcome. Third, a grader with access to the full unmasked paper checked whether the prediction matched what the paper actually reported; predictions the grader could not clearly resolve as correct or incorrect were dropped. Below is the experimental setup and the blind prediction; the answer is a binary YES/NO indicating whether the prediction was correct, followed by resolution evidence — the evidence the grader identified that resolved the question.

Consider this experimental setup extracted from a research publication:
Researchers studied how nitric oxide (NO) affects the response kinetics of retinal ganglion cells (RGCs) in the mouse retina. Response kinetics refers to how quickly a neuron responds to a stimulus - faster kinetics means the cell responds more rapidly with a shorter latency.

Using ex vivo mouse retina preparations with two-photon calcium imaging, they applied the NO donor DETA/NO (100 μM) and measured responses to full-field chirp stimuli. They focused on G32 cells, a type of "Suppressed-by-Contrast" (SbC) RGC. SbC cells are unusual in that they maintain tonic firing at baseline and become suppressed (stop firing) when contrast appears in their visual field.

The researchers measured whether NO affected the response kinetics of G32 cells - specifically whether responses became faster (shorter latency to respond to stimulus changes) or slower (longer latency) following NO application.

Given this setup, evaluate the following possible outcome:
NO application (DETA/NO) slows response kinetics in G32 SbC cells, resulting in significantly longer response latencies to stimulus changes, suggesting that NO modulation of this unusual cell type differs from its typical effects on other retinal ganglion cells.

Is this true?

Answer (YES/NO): NO